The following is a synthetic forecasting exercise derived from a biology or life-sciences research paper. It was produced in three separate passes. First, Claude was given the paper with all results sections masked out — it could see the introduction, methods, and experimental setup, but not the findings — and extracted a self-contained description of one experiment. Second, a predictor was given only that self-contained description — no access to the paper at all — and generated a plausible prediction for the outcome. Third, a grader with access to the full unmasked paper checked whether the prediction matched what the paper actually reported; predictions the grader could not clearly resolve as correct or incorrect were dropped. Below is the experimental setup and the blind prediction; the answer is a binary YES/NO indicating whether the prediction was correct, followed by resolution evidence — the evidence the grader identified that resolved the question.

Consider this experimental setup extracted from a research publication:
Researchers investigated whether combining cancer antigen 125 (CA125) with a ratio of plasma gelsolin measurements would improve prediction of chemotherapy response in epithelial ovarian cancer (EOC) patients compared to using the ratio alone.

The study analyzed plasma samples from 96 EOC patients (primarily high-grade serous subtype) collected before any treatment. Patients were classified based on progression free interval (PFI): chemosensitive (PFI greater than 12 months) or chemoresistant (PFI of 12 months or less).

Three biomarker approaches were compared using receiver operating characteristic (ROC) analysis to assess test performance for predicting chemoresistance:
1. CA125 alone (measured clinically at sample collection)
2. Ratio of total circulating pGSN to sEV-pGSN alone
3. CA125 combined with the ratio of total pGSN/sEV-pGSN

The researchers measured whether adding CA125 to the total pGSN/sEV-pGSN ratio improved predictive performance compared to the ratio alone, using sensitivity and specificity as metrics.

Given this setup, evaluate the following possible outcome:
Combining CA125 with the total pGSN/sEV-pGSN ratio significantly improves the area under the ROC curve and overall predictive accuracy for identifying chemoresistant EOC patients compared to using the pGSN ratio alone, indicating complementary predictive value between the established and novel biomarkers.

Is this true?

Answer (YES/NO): NO